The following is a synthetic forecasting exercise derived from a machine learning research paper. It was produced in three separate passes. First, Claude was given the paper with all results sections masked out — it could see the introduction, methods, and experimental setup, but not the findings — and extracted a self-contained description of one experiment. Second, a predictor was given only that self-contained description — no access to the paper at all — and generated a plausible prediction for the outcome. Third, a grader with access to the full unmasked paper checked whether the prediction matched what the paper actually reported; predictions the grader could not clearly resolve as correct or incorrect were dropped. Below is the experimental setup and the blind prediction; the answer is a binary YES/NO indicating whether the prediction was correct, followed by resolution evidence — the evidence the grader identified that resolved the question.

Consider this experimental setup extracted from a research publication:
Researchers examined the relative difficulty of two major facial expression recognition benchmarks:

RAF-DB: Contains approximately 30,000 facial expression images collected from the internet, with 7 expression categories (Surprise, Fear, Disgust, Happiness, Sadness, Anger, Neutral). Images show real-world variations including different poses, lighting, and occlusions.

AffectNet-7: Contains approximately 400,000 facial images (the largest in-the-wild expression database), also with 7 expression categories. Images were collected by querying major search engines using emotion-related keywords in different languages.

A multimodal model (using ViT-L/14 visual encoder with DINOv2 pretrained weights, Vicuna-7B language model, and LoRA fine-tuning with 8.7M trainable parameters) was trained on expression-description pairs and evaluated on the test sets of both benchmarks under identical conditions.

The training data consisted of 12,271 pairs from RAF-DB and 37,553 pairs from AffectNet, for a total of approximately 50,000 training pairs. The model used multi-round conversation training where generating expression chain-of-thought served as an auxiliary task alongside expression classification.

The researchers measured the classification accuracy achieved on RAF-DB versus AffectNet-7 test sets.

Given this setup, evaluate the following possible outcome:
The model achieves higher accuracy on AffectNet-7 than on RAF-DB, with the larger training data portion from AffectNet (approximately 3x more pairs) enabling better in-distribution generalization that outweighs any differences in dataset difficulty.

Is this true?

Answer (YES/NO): NO